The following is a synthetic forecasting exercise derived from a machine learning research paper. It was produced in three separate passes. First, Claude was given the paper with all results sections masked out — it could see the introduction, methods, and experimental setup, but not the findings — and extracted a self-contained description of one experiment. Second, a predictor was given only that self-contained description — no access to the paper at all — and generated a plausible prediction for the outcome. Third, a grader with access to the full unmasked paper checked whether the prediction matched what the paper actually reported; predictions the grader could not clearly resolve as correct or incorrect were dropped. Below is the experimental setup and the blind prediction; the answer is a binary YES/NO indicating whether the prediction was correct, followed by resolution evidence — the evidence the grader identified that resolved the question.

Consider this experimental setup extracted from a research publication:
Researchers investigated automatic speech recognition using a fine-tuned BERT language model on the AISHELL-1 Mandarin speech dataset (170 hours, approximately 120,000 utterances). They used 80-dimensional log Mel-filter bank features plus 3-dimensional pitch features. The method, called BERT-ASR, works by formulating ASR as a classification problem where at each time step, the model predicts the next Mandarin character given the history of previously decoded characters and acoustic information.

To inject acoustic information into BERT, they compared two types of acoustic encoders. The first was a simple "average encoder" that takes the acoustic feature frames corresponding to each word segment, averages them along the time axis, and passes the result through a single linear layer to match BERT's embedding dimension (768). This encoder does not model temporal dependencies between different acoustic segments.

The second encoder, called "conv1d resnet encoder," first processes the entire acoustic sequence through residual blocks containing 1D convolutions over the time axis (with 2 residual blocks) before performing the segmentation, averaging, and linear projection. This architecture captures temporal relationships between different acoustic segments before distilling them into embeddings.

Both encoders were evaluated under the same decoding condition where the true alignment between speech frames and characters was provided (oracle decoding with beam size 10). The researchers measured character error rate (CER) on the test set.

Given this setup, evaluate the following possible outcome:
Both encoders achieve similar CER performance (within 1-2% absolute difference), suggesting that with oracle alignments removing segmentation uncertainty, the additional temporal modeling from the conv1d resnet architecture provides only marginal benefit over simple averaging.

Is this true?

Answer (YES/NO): NO